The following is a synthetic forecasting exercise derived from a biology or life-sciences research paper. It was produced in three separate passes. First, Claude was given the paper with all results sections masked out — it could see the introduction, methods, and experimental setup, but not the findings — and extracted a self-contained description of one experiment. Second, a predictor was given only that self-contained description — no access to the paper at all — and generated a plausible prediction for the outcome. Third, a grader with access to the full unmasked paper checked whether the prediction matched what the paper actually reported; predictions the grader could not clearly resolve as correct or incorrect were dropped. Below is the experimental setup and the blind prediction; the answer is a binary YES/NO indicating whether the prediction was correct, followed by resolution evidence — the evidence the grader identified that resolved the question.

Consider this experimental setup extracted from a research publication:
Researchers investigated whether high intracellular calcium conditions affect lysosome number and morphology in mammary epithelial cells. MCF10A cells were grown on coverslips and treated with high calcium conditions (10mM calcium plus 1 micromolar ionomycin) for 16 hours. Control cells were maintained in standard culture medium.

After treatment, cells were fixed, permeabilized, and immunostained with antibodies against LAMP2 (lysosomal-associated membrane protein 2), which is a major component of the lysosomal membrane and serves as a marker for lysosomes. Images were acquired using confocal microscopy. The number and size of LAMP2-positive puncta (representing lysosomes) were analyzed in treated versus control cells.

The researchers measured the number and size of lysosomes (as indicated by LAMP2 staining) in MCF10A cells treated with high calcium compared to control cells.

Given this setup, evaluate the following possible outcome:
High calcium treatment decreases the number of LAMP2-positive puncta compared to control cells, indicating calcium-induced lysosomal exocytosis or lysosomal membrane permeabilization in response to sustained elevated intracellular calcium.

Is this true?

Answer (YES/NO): NO